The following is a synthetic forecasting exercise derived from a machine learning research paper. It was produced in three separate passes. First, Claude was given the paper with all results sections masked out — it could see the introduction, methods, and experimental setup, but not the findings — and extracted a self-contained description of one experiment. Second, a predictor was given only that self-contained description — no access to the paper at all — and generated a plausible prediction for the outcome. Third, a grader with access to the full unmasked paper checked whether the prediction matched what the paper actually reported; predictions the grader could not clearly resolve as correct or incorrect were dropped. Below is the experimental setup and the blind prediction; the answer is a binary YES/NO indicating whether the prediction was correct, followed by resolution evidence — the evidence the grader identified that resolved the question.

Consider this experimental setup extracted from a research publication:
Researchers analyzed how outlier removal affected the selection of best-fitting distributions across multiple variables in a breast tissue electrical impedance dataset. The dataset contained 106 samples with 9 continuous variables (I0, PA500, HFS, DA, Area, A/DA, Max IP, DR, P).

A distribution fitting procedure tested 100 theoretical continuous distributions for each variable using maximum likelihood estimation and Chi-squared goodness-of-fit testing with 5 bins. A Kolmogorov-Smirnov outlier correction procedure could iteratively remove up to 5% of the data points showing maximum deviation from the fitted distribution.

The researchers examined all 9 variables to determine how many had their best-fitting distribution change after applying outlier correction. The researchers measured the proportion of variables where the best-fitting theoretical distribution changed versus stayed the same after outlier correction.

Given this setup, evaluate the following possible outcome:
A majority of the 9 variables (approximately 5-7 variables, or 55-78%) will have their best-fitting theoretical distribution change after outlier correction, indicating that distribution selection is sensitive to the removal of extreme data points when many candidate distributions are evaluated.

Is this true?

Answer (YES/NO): NO